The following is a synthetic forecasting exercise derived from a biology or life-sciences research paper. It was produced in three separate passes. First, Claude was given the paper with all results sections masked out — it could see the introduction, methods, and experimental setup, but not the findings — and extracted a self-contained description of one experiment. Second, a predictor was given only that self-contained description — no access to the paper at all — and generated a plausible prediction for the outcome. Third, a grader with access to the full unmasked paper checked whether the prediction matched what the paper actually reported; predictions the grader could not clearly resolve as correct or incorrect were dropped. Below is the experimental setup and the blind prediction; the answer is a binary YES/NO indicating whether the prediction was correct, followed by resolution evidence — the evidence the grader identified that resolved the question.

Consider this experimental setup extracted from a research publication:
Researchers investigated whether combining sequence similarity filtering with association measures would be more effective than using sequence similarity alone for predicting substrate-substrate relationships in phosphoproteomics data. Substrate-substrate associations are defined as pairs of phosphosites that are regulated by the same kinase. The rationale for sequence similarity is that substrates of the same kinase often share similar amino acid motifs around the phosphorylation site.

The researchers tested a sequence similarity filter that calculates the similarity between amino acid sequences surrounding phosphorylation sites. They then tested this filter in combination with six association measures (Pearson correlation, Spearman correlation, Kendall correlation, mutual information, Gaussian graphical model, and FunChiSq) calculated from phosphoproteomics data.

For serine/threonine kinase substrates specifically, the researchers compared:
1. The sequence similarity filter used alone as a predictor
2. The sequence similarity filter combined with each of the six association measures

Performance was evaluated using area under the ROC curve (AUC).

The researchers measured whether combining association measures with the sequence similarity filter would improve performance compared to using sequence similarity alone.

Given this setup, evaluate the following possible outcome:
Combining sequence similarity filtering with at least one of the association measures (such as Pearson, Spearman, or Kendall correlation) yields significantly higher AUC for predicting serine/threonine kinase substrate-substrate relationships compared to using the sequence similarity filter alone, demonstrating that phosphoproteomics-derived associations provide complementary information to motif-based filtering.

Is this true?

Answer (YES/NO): NO